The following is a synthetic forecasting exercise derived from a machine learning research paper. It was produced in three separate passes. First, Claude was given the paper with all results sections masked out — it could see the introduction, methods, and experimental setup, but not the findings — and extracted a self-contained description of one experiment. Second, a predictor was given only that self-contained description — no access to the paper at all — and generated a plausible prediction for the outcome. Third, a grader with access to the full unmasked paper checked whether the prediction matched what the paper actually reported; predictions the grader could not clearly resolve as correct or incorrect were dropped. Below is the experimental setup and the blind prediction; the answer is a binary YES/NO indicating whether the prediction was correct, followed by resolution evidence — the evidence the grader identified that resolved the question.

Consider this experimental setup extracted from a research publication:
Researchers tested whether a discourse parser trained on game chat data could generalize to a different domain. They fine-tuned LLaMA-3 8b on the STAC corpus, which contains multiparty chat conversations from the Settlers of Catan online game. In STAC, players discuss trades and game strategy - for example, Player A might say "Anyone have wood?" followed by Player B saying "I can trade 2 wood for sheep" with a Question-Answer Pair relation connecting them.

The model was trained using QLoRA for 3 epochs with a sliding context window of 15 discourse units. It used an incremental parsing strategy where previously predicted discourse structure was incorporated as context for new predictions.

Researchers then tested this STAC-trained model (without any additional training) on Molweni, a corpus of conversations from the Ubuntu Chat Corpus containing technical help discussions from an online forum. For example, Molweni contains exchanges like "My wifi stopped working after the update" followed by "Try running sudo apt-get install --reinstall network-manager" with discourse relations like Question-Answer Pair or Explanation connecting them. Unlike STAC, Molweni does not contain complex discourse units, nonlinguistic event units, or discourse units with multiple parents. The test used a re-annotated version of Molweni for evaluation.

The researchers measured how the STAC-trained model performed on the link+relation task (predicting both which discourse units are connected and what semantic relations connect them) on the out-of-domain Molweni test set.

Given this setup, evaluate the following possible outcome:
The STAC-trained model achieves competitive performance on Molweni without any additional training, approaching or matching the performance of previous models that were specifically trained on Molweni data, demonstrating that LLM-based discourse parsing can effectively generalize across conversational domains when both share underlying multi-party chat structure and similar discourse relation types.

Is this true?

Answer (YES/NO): NO